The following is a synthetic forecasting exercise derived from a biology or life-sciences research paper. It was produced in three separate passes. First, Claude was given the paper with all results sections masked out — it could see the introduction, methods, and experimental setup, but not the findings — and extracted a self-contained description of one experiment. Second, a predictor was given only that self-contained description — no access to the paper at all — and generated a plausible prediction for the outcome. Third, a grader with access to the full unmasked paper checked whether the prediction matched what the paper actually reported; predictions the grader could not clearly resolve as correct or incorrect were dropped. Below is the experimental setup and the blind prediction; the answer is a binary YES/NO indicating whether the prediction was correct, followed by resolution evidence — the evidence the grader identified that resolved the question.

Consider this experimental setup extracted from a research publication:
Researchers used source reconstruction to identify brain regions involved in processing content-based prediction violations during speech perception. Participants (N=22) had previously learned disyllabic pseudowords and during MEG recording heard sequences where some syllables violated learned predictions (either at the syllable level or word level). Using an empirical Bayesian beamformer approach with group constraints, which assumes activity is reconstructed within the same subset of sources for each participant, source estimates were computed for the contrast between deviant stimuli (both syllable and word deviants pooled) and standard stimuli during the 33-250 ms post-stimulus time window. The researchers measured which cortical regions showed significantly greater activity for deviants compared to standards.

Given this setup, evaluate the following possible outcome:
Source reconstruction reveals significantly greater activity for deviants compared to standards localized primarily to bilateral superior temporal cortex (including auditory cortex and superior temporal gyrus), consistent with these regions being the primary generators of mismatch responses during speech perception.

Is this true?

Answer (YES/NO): NO